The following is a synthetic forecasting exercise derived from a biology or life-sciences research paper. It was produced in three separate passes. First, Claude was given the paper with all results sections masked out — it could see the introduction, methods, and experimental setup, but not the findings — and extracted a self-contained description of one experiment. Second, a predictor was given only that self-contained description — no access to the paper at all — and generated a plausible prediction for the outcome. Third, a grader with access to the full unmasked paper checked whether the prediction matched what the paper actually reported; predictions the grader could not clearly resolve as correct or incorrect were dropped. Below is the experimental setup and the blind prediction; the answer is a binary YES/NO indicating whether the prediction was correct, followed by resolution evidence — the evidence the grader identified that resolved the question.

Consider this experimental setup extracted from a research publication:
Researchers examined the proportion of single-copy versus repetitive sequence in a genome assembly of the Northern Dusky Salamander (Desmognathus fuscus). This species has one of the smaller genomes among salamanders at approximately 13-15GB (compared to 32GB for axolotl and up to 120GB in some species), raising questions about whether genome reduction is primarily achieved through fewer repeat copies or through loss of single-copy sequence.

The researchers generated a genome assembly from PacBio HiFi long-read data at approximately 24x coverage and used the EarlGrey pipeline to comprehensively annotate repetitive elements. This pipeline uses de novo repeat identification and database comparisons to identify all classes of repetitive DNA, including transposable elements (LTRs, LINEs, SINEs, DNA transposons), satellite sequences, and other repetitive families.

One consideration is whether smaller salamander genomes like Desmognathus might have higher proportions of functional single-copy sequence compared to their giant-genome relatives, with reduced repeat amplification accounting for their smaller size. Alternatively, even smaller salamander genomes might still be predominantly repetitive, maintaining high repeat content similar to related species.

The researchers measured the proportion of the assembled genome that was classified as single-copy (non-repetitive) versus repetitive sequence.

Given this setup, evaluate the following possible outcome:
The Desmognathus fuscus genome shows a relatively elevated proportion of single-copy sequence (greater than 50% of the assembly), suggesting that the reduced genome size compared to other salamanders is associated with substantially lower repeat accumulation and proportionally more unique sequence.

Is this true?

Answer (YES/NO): NO